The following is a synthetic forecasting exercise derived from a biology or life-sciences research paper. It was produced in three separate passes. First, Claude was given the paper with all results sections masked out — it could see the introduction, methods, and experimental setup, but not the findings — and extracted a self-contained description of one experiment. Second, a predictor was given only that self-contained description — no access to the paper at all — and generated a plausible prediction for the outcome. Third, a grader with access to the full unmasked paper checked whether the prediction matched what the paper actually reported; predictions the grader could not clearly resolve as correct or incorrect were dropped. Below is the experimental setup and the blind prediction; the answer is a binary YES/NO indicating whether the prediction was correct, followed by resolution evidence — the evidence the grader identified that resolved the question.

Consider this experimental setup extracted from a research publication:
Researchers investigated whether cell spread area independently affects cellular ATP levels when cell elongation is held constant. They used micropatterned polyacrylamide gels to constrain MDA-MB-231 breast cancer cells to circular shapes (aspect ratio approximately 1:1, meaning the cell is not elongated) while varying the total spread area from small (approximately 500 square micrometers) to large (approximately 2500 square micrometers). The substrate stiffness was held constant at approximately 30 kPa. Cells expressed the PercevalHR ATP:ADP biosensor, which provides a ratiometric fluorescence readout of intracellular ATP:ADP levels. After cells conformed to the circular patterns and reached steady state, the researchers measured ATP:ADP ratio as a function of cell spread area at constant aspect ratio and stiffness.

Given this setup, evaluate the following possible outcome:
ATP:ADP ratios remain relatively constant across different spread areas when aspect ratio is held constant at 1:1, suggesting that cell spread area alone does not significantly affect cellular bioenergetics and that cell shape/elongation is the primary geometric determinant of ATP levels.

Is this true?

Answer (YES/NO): NO